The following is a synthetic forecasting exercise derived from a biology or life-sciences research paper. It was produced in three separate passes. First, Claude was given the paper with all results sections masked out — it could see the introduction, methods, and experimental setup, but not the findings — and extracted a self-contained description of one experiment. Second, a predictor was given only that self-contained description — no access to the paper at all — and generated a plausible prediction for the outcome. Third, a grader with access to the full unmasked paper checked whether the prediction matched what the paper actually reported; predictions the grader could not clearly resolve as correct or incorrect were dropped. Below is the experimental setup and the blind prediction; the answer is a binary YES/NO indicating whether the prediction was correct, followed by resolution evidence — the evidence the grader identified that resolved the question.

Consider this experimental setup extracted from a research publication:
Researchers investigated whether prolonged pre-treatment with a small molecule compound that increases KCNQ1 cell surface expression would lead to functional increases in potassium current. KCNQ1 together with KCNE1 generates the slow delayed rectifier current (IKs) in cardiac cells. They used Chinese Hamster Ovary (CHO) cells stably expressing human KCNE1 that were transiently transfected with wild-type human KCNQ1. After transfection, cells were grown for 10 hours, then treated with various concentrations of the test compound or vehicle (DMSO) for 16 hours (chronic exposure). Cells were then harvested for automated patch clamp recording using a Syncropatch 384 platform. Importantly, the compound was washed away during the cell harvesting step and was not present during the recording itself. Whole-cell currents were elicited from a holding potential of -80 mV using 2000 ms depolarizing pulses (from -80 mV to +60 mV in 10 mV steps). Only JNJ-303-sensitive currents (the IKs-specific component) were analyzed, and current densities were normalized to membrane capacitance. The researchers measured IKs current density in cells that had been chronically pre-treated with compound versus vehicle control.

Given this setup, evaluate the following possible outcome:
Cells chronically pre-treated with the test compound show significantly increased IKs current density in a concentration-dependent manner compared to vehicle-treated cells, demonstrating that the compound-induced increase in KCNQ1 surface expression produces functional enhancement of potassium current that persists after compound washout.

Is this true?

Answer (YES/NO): YES